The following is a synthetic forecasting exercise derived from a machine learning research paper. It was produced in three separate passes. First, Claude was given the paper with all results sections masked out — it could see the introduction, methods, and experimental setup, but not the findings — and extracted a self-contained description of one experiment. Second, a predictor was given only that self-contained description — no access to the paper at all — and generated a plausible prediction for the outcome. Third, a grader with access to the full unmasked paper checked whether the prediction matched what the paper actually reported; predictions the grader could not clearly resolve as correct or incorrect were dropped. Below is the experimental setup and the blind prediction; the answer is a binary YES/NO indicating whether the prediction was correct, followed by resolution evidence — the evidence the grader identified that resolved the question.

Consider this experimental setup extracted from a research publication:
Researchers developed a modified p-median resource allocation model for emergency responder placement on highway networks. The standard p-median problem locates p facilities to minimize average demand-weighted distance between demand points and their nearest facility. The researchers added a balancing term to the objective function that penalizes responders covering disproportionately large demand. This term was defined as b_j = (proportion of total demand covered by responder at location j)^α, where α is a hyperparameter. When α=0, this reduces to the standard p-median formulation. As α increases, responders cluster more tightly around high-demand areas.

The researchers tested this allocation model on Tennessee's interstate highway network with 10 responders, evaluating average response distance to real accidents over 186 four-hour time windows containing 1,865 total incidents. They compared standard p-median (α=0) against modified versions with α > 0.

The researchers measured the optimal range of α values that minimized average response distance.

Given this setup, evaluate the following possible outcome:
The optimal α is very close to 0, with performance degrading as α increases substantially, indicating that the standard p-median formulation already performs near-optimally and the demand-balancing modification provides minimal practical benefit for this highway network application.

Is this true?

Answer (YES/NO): NO